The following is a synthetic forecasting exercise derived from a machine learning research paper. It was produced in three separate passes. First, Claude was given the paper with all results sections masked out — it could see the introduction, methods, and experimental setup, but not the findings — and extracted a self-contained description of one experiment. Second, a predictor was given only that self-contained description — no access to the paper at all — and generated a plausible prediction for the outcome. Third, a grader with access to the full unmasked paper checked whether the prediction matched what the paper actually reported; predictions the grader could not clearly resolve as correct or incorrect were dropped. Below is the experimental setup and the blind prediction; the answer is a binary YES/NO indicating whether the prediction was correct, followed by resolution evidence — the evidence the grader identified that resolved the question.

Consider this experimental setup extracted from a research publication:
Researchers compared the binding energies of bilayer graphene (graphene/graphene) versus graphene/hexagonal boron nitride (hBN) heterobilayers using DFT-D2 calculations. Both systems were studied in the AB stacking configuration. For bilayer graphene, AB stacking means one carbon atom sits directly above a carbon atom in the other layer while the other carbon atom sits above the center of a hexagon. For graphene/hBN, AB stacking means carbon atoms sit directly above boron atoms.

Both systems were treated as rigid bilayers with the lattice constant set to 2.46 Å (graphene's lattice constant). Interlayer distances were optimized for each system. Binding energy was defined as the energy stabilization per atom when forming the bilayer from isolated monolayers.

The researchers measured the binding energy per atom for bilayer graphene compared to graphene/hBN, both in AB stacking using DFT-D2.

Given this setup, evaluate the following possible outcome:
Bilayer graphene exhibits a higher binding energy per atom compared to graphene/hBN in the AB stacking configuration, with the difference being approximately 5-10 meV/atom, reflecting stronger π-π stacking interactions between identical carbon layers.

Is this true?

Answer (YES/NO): NO